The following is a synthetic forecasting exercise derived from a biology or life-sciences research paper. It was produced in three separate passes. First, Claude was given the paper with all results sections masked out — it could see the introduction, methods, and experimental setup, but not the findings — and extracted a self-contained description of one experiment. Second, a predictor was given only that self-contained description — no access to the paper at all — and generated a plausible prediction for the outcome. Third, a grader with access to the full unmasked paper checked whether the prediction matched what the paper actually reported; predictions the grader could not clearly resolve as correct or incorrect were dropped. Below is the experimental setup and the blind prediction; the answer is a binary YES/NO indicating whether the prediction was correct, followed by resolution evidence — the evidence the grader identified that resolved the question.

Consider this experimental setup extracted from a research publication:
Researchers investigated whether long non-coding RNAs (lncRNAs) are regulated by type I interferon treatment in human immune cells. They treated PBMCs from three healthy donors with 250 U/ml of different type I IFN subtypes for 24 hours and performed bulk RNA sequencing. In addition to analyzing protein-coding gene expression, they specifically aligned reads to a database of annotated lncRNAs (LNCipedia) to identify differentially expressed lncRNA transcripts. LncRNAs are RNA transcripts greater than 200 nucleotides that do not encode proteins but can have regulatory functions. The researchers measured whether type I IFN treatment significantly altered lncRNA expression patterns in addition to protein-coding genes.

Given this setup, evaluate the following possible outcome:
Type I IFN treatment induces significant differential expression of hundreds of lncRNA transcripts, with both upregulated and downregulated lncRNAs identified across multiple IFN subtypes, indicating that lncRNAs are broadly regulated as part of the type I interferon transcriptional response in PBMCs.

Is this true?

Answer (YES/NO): YES